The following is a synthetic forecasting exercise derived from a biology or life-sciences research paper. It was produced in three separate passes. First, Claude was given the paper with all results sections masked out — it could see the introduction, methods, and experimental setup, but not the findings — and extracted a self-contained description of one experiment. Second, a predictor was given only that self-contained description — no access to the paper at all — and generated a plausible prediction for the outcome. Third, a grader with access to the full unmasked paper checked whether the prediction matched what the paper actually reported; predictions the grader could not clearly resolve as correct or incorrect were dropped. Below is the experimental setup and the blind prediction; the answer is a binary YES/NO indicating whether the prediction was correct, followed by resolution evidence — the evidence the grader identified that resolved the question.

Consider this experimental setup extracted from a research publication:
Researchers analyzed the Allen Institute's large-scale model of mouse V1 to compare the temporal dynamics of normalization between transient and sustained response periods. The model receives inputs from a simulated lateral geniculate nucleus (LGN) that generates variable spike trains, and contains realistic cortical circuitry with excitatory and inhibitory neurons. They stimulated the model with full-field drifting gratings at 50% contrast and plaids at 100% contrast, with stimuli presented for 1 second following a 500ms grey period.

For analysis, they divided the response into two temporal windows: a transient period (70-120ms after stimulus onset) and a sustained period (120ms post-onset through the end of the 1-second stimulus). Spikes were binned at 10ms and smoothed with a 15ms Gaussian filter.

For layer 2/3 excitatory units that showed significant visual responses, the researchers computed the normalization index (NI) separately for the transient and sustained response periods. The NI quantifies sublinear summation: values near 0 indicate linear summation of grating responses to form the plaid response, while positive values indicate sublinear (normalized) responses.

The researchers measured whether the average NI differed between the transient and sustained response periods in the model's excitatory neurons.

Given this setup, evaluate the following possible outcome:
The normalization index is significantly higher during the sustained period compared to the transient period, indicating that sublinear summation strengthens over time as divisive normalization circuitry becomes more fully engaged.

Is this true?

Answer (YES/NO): YES